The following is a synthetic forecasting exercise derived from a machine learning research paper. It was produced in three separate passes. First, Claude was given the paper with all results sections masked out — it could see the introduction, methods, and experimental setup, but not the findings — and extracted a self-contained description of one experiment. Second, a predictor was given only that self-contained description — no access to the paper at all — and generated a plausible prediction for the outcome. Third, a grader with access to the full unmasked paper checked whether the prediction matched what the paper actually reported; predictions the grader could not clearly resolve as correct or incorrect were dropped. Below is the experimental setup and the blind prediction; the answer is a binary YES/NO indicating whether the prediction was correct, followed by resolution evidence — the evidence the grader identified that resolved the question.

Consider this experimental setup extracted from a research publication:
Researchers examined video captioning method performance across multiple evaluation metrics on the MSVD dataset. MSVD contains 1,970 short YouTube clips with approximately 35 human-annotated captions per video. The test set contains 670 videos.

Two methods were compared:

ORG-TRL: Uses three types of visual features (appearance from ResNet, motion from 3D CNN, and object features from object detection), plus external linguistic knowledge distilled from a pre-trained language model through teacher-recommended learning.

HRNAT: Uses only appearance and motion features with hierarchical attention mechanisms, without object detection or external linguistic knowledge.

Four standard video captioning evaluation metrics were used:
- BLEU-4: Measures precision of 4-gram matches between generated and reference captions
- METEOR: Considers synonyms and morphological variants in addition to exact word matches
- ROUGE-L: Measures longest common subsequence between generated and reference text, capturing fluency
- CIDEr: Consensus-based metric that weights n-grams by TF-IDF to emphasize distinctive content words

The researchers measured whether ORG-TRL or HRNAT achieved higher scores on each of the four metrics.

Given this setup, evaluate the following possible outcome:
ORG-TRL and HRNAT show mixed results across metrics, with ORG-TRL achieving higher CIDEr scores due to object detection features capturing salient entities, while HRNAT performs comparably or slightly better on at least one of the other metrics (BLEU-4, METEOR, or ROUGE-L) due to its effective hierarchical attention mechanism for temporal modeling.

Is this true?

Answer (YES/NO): NO